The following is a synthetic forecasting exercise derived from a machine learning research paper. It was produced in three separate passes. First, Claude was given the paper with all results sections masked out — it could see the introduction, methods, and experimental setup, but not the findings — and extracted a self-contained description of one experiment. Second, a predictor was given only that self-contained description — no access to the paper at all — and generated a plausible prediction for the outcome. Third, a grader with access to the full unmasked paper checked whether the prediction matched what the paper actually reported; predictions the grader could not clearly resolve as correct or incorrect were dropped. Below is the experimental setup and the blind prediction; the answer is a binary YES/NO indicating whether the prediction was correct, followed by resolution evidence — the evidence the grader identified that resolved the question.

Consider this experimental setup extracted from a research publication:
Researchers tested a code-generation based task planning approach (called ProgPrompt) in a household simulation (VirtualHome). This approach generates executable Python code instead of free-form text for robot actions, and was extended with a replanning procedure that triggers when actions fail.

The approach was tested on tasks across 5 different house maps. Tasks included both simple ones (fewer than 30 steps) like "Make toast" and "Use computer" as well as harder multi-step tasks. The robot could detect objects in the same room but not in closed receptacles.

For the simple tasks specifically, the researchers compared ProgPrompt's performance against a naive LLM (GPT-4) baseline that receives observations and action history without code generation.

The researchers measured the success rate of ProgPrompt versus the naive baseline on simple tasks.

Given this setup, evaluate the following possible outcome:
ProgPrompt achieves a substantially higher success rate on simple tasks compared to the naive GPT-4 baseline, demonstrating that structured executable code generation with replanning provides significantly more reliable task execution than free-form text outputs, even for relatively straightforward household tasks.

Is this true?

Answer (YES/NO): NO